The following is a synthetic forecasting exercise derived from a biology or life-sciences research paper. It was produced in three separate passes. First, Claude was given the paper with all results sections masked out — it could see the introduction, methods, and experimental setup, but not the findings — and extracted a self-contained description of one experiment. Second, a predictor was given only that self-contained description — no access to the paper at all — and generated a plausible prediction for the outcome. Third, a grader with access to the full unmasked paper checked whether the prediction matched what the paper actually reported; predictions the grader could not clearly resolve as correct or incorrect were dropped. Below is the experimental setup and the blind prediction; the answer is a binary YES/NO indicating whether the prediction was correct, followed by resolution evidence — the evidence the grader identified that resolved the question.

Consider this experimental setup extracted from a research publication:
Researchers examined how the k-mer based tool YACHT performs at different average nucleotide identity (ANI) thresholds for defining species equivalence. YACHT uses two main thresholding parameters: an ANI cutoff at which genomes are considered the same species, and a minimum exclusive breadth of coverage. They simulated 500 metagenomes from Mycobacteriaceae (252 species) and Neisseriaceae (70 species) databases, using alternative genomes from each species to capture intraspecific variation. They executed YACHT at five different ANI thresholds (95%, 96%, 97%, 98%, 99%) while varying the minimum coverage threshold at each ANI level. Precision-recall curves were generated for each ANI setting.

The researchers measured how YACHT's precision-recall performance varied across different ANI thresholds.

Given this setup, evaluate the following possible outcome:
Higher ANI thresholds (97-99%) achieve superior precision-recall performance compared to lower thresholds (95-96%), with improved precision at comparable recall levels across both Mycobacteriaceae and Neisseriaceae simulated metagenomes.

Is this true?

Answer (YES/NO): YES